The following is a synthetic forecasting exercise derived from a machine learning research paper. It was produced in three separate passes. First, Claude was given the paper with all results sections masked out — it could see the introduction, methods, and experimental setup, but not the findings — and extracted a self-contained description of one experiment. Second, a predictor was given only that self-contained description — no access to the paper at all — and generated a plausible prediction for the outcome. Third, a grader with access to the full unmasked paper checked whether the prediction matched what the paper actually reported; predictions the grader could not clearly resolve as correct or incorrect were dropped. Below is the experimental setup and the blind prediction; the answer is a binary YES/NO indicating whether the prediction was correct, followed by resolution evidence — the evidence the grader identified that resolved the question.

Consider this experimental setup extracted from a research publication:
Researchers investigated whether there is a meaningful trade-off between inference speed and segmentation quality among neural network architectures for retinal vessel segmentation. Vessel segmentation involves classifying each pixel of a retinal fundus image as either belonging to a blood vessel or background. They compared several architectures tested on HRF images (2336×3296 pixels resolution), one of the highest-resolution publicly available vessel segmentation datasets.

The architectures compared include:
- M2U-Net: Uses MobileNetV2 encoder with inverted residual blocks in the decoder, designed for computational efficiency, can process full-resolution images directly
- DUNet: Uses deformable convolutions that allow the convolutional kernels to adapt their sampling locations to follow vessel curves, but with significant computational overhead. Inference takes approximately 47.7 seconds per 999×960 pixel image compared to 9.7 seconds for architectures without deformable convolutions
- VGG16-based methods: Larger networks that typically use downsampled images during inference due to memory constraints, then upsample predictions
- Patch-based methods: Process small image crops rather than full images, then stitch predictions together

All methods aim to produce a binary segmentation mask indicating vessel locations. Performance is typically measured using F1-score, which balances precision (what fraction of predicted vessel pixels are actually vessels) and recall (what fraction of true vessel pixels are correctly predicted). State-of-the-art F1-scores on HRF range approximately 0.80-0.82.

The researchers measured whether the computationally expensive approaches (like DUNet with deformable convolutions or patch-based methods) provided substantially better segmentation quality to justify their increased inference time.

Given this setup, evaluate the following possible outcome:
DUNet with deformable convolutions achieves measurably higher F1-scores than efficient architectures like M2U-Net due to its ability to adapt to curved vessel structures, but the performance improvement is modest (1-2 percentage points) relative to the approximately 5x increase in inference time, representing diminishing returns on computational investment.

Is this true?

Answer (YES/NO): NO